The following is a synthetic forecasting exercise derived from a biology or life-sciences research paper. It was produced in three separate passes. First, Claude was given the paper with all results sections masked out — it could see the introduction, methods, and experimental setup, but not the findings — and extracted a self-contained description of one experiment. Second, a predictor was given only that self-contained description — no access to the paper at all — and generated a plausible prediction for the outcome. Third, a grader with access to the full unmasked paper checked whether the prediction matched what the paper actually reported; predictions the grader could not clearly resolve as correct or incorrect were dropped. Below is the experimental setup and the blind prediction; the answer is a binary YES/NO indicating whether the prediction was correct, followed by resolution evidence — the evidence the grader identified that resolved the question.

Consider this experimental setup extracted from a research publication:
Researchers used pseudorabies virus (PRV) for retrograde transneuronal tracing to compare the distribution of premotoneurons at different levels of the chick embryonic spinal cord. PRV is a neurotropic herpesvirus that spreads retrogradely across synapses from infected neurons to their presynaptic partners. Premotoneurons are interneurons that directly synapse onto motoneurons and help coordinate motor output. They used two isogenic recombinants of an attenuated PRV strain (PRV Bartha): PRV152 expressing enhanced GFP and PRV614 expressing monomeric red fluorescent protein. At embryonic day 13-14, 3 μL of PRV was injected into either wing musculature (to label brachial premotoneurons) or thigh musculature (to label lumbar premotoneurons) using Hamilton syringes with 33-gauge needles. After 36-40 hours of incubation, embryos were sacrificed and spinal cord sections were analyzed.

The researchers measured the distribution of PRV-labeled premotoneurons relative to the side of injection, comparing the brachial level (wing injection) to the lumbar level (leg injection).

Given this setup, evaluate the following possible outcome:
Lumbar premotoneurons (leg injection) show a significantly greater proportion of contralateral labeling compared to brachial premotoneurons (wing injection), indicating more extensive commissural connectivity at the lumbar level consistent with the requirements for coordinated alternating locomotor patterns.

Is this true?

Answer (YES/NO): NO